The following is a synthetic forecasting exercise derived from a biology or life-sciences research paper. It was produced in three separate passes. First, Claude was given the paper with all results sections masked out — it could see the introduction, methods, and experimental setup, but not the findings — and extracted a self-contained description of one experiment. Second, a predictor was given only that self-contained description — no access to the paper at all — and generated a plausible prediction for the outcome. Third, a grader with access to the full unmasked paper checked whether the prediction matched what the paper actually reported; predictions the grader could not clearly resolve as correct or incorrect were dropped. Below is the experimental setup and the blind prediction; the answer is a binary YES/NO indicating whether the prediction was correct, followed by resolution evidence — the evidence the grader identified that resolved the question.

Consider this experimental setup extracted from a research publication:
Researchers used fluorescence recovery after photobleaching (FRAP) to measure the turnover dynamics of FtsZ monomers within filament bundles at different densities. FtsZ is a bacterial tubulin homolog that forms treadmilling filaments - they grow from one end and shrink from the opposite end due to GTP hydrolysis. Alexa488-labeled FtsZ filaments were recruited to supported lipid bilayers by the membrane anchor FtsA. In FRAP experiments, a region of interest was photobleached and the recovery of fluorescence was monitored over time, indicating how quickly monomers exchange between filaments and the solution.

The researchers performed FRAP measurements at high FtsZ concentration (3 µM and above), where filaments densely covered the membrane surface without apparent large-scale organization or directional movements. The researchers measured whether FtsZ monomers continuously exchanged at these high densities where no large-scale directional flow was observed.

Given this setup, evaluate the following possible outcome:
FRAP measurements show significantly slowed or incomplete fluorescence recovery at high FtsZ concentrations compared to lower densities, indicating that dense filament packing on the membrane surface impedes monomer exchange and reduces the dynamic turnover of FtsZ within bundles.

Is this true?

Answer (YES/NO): NO